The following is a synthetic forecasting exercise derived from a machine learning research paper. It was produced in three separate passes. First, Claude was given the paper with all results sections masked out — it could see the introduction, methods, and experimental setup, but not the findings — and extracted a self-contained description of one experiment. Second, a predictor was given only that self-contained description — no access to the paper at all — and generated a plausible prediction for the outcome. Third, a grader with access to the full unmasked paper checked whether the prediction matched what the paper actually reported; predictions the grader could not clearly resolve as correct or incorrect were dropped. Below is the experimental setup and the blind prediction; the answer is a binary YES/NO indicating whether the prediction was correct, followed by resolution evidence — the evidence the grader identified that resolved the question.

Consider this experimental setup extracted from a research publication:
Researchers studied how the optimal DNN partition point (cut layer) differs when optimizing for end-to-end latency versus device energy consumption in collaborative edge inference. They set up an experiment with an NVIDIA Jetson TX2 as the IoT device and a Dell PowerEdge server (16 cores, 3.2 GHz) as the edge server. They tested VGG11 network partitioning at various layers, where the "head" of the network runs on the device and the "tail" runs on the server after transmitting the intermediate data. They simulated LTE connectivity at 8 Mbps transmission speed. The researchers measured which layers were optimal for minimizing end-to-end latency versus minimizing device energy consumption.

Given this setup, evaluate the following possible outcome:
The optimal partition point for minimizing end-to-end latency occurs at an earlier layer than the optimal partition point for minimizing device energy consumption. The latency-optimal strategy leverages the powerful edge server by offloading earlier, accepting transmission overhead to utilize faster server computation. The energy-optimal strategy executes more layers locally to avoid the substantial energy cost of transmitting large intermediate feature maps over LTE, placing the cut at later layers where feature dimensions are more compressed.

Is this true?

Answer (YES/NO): NO